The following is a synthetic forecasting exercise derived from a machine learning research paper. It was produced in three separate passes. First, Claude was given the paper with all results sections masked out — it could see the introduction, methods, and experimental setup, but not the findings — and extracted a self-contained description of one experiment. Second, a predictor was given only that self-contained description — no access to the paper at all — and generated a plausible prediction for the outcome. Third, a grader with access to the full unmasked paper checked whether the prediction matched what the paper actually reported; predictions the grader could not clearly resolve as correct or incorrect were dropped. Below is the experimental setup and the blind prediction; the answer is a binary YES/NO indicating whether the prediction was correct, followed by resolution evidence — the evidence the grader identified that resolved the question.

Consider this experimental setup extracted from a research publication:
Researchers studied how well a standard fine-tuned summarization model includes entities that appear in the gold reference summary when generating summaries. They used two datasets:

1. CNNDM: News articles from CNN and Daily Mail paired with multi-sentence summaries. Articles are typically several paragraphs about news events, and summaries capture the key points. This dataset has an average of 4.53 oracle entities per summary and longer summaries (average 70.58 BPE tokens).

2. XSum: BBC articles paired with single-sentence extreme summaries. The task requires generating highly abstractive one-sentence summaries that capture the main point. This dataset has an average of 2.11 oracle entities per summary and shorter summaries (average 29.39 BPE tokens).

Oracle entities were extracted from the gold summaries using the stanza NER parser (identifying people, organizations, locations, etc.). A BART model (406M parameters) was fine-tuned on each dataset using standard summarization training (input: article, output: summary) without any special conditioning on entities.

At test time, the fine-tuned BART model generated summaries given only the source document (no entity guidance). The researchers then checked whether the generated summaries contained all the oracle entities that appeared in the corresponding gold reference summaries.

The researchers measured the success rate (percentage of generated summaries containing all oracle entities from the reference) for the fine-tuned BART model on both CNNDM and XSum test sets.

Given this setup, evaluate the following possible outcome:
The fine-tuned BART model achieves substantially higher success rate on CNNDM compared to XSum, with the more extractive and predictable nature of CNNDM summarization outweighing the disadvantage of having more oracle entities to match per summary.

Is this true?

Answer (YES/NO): NO